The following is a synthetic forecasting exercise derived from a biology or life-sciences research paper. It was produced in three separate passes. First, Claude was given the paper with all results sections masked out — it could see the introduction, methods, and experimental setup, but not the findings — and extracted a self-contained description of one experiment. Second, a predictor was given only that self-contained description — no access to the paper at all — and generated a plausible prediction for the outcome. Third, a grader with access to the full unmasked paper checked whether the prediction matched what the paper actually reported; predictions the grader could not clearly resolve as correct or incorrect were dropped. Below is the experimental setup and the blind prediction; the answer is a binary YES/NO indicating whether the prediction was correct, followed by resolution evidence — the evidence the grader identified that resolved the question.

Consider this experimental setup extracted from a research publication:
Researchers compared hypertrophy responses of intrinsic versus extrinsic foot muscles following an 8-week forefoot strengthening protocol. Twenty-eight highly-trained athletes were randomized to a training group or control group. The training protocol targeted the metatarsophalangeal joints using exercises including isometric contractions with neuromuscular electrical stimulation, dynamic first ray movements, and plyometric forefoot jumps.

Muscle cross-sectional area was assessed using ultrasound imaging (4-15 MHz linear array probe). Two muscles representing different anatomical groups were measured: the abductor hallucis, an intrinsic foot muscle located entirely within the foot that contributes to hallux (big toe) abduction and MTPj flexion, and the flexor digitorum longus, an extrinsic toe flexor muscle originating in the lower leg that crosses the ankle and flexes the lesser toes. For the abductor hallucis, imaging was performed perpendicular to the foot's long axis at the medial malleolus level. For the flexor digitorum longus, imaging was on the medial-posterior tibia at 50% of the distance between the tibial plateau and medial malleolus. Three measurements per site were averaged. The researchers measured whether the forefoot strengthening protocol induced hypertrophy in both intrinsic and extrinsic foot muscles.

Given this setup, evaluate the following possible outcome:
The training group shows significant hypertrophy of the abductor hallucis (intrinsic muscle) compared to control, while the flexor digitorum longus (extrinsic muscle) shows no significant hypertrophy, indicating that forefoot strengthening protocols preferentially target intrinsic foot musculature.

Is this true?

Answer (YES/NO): NO